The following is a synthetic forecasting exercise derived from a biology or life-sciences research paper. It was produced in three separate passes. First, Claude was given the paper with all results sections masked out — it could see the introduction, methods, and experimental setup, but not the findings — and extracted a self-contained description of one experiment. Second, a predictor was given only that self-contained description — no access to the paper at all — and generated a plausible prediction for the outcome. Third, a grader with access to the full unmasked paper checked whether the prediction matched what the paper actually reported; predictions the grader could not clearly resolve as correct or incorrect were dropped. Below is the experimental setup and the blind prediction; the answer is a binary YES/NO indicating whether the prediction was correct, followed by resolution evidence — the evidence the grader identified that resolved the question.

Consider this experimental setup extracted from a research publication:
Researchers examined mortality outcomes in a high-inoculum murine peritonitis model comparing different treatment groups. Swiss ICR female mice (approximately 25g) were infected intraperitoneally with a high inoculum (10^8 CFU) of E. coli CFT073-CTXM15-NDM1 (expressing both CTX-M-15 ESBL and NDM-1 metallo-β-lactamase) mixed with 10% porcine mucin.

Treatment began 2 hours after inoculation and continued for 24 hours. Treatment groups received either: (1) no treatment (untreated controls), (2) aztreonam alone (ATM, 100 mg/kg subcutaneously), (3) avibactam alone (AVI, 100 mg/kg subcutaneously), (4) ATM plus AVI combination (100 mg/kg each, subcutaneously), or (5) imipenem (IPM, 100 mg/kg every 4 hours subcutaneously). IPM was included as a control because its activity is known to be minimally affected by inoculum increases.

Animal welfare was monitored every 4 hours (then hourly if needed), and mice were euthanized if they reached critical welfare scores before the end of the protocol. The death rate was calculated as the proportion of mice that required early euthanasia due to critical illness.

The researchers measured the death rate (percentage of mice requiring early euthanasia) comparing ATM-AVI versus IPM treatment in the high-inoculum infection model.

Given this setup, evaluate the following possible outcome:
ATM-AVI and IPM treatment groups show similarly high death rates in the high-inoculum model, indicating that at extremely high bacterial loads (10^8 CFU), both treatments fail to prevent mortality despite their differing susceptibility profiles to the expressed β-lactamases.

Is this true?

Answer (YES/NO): NO